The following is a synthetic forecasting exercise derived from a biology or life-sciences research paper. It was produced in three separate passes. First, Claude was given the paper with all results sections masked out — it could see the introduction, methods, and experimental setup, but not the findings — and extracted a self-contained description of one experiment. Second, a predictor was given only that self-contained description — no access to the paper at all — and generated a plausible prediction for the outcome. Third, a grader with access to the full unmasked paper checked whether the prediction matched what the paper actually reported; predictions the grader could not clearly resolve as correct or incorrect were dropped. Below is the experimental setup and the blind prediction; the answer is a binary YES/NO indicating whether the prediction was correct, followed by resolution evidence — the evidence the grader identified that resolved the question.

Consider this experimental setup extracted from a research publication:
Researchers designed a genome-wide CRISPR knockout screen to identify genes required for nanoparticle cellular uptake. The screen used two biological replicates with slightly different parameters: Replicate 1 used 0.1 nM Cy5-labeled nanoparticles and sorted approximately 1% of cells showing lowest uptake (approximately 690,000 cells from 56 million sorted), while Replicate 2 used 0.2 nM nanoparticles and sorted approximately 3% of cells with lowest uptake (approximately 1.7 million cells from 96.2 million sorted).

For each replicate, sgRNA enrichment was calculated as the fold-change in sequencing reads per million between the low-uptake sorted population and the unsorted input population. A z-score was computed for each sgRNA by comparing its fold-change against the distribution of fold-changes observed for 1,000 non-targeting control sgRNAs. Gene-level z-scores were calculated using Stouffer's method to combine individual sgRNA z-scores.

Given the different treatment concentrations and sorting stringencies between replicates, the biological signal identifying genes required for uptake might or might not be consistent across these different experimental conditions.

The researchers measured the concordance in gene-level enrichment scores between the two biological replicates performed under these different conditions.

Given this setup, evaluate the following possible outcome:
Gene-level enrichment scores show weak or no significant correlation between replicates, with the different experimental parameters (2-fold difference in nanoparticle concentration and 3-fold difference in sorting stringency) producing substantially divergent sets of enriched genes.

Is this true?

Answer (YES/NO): YES